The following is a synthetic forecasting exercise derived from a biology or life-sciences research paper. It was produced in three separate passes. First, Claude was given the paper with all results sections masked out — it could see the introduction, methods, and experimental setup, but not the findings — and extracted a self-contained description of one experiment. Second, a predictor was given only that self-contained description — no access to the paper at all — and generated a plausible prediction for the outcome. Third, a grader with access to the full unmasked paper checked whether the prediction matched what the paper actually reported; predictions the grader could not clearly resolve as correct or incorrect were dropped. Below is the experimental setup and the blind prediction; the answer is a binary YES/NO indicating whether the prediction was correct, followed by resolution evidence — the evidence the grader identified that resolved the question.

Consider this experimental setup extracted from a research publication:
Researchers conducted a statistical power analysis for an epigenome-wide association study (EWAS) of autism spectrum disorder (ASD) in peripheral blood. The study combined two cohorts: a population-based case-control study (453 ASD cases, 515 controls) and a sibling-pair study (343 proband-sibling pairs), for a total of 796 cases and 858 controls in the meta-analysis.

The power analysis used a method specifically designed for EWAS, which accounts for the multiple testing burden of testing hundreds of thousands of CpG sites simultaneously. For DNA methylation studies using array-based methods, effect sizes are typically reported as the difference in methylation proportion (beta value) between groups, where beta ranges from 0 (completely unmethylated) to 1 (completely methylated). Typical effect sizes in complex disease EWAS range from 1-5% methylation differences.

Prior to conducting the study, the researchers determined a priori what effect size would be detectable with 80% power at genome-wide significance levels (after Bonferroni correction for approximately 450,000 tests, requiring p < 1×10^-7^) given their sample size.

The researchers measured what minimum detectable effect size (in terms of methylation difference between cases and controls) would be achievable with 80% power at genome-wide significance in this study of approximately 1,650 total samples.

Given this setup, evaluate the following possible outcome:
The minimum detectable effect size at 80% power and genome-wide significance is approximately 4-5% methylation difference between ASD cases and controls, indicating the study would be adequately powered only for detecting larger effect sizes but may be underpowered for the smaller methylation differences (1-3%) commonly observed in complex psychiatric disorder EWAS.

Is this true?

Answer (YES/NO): NO